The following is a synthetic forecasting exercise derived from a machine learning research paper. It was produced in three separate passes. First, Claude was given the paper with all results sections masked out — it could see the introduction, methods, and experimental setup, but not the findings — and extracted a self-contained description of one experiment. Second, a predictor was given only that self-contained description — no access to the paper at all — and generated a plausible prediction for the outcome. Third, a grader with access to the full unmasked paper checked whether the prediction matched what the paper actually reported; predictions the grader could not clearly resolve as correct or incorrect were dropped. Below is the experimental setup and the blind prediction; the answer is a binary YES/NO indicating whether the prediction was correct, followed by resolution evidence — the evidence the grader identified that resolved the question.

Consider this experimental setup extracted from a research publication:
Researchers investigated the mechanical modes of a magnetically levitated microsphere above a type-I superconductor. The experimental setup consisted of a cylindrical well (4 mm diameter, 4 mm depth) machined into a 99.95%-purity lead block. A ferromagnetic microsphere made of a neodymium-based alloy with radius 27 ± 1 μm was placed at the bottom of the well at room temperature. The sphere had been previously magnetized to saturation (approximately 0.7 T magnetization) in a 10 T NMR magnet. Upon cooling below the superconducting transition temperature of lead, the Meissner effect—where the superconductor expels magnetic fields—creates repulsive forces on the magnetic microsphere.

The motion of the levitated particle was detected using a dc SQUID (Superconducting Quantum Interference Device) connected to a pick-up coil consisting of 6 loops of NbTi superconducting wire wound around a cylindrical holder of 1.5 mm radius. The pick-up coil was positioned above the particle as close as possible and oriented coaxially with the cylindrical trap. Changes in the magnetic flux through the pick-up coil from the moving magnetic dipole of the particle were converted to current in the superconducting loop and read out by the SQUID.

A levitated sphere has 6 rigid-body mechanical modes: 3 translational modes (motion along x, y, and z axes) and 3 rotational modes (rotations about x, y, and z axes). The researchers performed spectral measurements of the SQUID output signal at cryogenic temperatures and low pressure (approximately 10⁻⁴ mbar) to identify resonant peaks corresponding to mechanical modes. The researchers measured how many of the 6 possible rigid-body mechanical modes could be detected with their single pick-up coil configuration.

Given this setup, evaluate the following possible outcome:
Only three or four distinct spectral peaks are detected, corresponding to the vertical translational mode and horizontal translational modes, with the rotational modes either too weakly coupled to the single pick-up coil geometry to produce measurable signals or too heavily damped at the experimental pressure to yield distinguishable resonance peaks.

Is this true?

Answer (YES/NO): NO